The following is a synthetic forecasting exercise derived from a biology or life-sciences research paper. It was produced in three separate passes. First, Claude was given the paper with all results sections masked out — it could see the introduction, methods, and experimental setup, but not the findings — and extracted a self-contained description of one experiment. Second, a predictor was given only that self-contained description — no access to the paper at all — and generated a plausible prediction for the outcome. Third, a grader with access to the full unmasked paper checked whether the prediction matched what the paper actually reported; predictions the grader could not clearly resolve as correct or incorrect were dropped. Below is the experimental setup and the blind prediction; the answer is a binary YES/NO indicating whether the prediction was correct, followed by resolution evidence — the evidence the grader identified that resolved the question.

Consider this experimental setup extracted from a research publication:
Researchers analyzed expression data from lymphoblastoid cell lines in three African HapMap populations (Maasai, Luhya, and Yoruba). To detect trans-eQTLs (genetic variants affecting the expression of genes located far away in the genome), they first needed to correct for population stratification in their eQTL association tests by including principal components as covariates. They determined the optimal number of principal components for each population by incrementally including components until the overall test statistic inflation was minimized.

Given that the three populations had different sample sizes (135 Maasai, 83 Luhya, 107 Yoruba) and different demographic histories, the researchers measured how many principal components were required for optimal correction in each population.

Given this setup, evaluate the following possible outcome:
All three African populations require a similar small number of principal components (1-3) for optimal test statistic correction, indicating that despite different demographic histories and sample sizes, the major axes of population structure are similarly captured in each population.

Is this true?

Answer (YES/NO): NO